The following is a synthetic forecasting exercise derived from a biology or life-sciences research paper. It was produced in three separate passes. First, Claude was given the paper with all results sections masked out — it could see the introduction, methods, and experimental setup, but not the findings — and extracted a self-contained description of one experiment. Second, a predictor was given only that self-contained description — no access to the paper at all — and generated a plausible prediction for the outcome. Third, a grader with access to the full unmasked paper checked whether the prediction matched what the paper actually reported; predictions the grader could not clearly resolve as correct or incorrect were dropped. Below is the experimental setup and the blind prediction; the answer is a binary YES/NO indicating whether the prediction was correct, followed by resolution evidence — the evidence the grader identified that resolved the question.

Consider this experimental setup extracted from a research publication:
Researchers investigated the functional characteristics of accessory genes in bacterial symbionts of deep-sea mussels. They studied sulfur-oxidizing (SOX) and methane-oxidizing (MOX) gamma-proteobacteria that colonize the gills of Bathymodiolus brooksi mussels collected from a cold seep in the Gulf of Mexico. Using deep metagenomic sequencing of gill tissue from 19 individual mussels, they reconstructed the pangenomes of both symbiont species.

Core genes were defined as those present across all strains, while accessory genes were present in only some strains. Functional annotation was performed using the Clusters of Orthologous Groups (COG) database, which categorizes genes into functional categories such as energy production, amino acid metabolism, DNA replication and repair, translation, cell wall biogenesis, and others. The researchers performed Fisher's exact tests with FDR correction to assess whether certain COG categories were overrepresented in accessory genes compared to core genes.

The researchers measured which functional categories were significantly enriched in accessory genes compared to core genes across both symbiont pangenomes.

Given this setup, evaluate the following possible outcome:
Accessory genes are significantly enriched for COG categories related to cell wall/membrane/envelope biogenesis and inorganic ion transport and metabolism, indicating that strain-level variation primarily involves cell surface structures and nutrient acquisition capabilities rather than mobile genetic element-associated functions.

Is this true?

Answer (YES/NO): NO